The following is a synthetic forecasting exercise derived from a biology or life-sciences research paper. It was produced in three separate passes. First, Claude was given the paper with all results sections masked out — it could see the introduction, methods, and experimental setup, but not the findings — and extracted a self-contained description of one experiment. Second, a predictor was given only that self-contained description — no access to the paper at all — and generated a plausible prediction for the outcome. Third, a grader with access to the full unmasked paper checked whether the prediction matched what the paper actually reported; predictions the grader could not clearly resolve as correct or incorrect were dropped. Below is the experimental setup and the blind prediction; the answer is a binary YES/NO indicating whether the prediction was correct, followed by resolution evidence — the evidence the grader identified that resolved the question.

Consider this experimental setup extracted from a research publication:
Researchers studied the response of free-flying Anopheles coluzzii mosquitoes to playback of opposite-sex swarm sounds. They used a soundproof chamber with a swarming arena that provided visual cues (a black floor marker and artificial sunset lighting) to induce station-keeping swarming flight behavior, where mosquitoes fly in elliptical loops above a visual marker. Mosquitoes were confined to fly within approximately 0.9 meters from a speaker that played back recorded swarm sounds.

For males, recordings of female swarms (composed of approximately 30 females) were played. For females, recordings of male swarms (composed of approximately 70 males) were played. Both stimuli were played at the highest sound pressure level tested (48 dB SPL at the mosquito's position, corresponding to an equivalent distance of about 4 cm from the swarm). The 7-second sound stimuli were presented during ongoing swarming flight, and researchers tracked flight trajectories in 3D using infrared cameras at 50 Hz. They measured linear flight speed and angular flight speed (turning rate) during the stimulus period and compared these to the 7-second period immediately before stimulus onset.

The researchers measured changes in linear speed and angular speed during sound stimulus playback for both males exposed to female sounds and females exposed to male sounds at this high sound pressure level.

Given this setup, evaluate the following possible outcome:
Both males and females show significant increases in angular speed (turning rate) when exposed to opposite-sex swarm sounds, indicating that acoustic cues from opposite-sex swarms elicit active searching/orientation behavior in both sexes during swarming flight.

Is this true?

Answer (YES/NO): NO